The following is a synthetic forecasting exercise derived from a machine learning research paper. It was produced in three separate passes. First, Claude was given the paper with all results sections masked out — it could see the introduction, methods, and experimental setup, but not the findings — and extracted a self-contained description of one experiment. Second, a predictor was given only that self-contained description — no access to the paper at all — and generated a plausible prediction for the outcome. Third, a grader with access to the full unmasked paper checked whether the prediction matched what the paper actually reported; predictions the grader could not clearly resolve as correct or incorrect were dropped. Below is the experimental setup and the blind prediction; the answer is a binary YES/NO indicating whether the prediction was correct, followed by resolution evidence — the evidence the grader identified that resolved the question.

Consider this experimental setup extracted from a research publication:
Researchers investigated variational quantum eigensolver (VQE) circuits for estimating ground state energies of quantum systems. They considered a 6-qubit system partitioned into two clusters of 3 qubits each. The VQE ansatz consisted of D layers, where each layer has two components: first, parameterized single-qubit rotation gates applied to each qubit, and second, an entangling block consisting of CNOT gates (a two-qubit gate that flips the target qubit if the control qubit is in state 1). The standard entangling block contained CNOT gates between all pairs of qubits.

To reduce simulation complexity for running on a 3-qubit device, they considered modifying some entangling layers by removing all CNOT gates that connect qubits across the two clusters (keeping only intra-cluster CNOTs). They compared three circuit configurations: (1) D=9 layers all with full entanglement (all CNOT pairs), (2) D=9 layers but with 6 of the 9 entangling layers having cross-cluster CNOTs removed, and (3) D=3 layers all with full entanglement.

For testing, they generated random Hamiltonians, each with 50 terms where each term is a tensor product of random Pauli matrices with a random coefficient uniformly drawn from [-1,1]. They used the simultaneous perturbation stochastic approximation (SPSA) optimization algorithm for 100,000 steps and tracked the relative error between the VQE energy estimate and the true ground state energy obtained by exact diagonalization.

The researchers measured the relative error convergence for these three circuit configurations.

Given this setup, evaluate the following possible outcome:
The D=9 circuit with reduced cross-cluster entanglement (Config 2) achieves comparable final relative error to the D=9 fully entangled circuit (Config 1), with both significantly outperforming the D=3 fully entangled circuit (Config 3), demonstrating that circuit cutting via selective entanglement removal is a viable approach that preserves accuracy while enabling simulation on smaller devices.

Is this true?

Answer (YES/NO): YES